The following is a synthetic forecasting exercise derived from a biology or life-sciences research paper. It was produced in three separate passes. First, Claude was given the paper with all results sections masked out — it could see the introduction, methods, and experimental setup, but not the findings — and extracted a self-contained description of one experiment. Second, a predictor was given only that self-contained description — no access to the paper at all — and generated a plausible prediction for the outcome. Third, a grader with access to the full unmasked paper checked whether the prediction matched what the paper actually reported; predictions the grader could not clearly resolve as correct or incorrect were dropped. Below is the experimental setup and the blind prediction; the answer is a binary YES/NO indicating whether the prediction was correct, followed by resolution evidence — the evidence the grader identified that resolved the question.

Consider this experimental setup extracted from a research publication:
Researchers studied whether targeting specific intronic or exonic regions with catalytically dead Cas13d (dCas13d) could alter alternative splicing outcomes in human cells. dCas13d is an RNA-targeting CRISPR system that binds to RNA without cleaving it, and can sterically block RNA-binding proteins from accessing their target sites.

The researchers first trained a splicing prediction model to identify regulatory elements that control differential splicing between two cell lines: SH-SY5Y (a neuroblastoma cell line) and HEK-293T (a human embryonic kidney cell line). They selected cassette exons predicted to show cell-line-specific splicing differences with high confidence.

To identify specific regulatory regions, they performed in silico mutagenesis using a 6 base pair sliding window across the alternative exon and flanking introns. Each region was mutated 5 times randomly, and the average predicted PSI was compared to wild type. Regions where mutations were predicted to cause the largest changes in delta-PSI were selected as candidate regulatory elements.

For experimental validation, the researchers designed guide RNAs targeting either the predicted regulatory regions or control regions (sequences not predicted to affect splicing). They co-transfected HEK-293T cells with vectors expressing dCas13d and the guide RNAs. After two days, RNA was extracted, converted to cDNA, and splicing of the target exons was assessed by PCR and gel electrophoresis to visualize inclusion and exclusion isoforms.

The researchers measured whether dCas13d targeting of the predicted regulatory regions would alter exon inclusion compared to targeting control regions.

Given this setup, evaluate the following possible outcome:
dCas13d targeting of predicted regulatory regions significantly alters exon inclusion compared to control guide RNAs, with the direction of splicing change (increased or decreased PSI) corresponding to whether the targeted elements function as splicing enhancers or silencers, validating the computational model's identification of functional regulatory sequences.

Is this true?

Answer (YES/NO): YES